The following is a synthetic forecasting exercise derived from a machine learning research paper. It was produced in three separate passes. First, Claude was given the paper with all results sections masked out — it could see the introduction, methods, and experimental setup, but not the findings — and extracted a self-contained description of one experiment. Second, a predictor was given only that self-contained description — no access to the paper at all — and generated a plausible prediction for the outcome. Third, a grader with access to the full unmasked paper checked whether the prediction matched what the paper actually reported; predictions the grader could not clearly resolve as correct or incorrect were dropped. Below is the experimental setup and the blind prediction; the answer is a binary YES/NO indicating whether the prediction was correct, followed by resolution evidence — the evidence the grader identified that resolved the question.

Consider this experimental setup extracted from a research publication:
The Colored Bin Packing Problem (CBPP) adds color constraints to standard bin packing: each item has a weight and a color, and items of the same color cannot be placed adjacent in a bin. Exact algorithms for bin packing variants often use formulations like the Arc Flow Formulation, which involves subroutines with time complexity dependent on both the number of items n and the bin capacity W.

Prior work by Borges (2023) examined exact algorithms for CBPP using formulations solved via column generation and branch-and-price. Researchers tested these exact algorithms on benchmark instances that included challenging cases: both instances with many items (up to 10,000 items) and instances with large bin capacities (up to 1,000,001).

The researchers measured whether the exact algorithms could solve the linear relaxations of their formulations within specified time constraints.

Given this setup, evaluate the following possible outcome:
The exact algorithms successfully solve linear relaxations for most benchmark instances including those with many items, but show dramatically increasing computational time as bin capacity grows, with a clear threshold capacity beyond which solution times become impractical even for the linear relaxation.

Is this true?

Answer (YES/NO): NO